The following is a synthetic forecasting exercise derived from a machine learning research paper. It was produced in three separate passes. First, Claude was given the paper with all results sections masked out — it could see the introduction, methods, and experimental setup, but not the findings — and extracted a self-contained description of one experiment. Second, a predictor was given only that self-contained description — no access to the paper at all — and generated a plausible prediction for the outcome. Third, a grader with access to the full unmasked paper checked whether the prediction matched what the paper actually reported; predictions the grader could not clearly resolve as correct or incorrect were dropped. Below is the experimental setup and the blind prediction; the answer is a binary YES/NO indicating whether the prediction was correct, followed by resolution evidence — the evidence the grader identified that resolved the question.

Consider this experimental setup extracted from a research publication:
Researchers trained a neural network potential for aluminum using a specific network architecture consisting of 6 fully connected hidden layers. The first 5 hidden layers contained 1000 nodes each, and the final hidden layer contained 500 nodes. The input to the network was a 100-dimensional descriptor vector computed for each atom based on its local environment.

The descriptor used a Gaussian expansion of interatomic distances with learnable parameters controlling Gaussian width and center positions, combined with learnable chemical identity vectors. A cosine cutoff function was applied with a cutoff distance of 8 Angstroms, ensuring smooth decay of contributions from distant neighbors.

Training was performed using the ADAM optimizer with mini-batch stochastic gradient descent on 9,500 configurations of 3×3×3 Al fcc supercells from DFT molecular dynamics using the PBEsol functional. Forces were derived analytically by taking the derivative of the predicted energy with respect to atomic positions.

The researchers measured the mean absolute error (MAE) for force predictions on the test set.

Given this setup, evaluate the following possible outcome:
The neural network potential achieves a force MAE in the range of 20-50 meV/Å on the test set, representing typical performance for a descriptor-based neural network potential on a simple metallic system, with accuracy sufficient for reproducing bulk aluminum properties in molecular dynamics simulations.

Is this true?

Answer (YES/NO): NO